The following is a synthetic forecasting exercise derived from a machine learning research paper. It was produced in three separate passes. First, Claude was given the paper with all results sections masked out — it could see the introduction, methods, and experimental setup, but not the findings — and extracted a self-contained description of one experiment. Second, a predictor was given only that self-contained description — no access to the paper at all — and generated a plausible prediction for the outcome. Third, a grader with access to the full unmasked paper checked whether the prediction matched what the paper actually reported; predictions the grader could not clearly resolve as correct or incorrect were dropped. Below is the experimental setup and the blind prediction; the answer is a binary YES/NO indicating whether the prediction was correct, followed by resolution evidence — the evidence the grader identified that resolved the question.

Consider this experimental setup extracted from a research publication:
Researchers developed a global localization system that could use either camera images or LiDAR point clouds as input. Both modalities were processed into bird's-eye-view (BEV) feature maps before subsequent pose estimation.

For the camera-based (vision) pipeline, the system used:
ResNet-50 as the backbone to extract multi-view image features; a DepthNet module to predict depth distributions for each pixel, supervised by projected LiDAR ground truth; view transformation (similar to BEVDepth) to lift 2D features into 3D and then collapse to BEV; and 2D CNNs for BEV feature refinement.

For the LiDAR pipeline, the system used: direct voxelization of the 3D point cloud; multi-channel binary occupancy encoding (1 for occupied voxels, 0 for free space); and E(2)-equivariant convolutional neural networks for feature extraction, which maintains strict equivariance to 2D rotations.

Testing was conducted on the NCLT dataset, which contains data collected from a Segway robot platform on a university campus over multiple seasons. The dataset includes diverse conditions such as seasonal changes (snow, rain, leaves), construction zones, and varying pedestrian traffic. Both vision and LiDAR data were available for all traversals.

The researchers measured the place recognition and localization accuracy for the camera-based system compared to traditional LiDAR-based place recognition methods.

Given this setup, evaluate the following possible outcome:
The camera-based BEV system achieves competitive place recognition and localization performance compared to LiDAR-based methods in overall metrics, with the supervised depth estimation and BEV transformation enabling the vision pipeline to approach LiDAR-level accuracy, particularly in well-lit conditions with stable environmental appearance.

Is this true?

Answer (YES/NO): NO